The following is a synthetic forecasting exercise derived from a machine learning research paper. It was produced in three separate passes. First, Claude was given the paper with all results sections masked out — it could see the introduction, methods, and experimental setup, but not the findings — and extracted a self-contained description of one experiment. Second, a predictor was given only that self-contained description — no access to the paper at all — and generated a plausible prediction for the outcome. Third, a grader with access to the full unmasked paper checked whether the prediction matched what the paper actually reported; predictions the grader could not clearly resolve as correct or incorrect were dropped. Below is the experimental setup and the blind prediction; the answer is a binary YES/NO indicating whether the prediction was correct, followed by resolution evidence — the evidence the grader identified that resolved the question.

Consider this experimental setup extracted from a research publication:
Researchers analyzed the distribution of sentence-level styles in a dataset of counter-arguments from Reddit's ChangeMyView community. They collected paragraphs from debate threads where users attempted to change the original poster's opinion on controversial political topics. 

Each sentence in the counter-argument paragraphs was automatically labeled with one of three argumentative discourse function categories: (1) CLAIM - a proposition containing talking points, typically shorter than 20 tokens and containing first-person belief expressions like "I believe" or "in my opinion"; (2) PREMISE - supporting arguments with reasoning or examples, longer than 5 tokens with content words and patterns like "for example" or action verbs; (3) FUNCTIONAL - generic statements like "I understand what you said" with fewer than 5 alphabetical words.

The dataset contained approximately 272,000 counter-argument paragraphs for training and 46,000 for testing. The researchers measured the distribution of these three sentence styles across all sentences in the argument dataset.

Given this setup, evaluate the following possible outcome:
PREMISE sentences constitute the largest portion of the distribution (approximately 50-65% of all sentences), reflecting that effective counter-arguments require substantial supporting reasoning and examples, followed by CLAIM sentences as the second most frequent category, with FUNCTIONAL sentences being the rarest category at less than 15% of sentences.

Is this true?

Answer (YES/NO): YES